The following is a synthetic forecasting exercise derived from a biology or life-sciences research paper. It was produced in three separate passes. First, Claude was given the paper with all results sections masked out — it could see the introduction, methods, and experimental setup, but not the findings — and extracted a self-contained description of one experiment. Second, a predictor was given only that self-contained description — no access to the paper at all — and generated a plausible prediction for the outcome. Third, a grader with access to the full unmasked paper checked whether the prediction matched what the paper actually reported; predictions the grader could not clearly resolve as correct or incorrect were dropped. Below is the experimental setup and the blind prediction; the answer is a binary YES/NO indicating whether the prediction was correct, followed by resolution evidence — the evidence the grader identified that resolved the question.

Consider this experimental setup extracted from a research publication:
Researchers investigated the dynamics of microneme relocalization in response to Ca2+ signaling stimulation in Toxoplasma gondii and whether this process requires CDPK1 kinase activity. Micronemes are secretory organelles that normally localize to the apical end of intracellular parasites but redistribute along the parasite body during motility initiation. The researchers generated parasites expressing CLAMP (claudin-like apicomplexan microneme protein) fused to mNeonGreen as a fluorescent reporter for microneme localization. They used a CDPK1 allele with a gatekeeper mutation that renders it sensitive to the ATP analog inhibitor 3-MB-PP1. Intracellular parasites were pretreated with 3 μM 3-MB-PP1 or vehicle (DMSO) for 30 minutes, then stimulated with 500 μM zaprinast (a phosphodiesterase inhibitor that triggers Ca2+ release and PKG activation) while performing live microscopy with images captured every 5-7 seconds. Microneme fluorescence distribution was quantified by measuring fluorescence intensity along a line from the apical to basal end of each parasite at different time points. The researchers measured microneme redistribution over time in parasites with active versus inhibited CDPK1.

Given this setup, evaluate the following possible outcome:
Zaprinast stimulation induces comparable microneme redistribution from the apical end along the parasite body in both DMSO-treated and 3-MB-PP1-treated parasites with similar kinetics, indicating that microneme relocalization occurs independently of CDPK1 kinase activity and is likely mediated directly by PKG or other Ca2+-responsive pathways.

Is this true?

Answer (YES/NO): NO